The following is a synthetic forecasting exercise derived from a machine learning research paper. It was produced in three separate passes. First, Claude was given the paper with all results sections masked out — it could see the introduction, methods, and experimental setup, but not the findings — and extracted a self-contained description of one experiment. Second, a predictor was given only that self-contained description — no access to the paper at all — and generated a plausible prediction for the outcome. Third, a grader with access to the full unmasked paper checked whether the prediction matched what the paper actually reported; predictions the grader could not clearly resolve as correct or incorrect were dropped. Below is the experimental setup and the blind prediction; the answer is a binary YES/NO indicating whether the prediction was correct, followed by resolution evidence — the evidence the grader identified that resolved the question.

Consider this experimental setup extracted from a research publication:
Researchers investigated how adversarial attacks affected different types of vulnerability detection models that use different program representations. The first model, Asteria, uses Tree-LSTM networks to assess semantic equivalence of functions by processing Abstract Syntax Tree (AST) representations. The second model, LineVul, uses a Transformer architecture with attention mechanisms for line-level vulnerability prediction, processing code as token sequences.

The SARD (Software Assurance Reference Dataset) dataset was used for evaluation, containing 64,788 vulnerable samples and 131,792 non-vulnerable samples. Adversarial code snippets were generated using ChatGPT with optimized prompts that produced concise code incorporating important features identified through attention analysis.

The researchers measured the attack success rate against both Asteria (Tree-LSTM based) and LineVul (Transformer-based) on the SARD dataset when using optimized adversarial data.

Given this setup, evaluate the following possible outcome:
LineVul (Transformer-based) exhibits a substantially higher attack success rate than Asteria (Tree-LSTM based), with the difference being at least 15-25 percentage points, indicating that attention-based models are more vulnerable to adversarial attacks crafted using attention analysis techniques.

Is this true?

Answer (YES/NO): NO